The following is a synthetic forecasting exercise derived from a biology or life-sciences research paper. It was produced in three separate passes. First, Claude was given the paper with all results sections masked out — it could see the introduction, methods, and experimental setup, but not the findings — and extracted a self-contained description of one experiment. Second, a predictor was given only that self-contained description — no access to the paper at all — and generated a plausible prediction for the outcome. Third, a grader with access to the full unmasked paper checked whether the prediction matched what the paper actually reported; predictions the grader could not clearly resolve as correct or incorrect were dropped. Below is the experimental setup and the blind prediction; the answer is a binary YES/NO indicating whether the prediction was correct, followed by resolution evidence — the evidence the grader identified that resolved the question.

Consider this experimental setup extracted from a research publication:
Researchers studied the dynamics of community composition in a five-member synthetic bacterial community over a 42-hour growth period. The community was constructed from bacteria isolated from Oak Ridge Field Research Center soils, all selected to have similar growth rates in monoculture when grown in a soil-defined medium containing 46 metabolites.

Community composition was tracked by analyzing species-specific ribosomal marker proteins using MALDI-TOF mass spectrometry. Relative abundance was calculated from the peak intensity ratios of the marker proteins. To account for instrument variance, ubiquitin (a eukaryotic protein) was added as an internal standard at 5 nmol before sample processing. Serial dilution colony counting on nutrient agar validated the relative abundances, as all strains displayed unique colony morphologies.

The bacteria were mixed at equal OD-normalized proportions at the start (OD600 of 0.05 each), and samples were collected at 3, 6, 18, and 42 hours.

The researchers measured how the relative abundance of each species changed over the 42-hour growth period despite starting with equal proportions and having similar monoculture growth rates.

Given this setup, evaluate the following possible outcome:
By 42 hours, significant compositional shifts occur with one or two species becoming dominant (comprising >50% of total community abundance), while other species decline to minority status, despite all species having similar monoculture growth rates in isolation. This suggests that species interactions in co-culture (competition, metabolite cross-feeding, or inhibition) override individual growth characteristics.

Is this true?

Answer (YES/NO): NO